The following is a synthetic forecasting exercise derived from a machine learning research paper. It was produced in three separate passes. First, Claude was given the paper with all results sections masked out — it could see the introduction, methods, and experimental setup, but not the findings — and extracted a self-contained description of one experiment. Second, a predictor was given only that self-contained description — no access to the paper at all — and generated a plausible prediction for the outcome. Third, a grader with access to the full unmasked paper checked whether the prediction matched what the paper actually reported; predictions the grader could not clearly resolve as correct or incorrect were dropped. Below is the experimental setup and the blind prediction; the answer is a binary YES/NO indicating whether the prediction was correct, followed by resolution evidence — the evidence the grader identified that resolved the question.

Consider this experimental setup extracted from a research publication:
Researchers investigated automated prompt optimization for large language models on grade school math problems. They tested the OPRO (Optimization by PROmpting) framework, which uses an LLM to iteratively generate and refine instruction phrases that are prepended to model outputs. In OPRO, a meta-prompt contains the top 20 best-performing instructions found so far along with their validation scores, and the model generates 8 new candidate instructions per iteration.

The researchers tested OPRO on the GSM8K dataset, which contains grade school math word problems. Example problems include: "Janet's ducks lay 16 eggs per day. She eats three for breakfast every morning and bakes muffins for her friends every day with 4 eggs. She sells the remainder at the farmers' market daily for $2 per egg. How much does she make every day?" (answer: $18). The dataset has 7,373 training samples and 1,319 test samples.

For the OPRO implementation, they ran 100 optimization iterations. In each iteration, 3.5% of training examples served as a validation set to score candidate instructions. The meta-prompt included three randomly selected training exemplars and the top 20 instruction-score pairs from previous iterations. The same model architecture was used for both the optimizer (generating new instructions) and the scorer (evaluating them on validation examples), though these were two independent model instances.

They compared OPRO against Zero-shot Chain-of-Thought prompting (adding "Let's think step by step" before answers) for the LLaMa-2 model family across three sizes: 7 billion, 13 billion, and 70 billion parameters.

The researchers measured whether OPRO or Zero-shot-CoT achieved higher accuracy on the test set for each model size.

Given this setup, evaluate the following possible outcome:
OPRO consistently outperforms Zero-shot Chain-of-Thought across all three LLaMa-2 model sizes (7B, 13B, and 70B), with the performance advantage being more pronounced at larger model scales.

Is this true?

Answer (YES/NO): NO